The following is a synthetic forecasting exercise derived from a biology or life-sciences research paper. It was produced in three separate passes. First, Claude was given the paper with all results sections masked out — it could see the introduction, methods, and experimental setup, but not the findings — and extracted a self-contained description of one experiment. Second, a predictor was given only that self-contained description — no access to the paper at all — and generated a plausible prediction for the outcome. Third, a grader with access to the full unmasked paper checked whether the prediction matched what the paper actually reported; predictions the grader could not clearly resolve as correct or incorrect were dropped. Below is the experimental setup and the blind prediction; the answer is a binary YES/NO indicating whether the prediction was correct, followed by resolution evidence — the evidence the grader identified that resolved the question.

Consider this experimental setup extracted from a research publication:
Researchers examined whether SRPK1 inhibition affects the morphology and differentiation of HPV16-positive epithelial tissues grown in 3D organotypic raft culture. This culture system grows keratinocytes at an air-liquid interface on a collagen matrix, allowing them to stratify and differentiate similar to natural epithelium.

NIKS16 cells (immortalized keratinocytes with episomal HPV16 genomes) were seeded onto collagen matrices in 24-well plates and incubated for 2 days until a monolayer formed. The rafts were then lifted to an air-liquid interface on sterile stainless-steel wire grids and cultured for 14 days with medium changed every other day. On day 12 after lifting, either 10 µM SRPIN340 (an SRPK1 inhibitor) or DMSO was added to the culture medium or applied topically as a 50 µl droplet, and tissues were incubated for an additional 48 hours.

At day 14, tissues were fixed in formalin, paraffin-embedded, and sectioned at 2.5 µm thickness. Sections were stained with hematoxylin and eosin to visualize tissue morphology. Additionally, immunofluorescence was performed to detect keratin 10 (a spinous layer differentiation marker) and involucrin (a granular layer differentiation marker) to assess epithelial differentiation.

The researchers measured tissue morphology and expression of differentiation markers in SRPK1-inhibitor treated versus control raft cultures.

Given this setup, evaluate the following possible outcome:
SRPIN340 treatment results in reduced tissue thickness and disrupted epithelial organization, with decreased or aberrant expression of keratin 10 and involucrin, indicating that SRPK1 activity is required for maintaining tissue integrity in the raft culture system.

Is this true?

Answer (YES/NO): NO